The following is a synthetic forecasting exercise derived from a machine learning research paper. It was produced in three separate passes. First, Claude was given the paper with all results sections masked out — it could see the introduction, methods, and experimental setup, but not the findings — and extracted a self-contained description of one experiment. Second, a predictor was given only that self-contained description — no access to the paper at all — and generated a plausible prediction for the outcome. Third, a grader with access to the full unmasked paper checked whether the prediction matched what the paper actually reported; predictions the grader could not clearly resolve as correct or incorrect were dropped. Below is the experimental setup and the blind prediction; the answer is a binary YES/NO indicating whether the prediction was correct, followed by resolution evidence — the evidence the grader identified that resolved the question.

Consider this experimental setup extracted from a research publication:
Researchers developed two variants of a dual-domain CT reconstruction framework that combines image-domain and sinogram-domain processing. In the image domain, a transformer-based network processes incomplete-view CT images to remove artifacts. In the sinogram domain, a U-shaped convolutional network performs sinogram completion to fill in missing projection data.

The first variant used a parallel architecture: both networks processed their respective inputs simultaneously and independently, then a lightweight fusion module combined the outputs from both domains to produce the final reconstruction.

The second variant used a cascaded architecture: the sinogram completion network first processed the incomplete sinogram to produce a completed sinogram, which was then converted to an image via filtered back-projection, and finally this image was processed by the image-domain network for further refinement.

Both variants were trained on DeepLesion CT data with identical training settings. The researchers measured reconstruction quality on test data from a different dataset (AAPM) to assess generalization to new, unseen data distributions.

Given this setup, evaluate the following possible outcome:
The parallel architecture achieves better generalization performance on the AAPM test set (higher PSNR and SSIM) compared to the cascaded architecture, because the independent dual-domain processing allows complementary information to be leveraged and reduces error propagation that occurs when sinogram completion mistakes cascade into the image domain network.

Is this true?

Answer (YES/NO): YES